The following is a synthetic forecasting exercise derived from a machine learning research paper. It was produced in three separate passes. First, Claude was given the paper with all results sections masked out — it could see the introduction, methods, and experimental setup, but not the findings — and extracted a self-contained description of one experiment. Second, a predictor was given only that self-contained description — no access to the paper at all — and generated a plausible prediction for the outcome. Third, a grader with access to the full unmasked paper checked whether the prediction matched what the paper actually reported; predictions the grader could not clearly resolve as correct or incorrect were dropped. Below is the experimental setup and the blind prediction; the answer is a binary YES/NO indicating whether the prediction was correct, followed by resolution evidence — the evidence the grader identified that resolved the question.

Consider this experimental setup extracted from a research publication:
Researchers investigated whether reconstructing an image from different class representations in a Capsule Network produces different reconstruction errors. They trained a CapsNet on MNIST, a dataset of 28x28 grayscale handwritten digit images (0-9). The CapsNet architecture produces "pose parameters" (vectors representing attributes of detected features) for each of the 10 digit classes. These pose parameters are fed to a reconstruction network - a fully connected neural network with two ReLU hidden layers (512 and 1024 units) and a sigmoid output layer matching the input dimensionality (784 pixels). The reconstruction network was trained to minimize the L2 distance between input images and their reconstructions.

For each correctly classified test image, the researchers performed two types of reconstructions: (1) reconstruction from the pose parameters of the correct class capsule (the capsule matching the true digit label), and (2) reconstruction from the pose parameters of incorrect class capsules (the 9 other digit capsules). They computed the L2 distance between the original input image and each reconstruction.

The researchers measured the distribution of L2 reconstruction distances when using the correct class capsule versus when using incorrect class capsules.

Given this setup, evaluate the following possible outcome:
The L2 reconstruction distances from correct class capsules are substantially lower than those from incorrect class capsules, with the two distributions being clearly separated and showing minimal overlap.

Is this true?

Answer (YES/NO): YES